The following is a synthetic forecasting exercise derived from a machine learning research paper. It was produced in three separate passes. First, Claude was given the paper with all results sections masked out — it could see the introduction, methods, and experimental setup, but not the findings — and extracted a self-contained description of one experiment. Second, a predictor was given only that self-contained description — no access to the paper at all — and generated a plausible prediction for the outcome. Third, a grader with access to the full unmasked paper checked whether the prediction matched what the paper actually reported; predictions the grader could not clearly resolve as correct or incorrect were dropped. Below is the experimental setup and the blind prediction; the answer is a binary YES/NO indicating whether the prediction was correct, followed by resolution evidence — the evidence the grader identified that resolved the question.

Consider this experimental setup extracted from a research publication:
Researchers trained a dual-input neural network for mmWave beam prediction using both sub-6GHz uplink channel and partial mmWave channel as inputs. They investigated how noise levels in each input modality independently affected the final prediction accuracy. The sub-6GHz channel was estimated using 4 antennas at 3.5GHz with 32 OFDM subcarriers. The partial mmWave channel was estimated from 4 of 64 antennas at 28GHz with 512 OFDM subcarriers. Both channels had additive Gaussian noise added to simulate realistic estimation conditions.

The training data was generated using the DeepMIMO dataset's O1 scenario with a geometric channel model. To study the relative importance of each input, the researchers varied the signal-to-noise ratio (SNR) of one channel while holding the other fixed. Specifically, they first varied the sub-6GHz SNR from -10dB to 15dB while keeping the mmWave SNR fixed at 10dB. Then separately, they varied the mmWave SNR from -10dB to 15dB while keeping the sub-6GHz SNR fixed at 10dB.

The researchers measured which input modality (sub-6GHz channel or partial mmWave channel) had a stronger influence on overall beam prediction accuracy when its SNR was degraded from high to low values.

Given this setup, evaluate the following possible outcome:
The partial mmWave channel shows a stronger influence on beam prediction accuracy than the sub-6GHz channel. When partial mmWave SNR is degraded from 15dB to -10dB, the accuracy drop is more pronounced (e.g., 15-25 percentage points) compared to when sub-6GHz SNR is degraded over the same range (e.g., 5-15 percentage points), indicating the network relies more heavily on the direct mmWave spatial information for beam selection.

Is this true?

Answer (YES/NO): NO